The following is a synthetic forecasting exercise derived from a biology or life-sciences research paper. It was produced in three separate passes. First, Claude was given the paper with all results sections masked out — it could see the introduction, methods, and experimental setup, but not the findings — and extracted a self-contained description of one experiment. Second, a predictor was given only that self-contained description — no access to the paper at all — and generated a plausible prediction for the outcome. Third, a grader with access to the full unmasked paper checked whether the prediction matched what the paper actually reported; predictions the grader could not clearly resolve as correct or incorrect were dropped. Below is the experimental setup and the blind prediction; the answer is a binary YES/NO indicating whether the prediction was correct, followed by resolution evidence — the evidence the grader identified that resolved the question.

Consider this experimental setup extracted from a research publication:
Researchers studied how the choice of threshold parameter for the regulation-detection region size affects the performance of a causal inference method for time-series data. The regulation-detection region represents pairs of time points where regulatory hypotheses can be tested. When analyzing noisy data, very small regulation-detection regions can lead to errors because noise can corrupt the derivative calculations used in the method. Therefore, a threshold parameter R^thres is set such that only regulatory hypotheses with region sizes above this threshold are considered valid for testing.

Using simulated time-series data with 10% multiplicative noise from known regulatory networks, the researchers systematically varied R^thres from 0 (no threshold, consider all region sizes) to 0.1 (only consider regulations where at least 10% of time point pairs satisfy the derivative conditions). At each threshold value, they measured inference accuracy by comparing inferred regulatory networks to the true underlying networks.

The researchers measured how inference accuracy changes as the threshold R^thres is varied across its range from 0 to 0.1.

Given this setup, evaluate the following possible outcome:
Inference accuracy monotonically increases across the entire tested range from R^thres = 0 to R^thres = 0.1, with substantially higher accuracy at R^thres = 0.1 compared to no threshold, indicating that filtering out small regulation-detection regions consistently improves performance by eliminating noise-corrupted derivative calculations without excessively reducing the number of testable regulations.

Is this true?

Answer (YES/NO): NO